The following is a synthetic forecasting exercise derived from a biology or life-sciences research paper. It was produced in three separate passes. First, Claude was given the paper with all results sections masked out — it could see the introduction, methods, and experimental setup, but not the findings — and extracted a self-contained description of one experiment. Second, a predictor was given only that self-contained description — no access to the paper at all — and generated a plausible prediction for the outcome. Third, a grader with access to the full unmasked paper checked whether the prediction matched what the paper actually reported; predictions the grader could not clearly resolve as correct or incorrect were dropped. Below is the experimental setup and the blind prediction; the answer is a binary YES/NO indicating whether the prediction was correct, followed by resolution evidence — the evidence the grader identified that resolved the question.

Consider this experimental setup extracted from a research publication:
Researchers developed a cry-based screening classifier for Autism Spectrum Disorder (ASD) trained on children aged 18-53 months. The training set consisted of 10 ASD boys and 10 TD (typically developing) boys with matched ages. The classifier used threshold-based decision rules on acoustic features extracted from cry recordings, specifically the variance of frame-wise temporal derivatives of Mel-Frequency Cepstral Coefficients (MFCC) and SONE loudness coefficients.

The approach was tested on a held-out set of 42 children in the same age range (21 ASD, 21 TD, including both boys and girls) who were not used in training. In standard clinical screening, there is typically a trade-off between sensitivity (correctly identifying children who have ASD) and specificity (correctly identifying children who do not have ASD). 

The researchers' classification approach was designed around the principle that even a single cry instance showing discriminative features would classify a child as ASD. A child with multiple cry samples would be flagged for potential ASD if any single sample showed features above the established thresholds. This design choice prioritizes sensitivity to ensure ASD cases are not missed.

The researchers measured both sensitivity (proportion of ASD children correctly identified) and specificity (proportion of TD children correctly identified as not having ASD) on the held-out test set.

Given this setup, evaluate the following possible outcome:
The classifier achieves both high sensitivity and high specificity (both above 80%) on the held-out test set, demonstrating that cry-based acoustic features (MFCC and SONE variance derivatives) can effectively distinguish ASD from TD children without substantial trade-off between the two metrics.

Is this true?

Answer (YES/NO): NO